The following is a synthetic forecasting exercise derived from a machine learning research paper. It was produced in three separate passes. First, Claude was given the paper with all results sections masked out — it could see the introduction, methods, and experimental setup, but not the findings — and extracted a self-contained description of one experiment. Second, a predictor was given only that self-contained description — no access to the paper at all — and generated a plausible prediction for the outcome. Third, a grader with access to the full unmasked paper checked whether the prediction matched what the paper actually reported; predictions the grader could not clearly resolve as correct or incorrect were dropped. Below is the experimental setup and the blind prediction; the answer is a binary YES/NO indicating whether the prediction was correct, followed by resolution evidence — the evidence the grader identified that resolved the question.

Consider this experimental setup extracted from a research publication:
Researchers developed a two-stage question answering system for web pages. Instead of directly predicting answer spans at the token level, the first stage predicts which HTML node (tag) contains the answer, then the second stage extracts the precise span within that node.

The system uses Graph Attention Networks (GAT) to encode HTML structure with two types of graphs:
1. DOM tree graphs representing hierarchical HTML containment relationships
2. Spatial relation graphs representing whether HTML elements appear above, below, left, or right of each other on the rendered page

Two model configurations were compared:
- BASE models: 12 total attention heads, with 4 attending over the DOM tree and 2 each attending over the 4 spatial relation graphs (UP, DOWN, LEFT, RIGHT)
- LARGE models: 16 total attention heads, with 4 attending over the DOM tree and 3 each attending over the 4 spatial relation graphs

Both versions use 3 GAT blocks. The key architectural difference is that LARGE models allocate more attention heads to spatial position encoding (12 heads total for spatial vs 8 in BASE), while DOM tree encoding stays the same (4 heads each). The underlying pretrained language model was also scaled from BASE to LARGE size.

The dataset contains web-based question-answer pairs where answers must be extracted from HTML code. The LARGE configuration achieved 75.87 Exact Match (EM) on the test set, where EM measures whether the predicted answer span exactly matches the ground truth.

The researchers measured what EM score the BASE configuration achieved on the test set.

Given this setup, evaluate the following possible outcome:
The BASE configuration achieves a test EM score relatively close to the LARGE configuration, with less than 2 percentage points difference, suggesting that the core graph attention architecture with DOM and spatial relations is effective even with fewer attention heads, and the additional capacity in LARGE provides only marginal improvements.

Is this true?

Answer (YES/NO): NO